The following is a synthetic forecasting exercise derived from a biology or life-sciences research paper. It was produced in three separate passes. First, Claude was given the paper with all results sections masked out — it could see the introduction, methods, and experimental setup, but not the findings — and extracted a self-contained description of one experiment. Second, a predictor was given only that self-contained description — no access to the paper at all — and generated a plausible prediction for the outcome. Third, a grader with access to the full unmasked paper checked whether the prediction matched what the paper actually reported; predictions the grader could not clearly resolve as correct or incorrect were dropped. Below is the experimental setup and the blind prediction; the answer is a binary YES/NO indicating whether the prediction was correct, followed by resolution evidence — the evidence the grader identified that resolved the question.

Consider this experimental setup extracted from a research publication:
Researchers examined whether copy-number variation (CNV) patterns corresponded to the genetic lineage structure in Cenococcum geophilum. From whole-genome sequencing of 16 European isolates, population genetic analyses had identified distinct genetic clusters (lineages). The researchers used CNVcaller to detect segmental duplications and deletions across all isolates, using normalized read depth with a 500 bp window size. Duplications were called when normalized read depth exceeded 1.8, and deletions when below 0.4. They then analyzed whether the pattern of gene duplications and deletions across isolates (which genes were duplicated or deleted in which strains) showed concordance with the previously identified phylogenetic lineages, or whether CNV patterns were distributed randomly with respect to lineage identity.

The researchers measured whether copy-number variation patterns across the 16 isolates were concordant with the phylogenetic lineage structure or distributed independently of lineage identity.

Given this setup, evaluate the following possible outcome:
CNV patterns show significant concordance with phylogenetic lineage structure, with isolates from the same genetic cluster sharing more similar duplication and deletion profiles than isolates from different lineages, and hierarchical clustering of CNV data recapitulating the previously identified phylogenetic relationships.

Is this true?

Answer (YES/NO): YES